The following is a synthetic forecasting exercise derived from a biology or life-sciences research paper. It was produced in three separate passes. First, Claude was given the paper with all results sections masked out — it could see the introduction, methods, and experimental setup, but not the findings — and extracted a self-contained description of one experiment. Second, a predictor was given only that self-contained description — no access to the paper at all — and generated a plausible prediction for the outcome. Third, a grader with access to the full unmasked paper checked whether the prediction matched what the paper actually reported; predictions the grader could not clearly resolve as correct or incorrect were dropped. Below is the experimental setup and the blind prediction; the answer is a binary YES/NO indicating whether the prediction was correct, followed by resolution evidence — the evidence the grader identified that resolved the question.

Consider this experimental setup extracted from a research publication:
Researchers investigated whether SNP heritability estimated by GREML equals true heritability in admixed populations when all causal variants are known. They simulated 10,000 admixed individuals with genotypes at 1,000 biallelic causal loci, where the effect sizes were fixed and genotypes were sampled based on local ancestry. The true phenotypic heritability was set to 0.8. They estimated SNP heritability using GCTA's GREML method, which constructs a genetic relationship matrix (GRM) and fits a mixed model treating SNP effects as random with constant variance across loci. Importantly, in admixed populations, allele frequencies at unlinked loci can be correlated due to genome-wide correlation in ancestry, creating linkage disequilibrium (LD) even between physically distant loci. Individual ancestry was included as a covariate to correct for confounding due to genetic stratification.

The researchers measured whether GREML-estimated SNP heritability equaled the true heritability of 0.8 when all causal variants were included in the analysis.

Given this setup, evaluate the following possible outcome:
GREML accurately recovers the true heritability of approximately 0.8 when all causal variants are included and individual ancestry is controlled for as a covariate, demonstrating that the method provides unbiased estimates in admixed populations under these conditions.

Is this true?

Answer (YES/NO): NO